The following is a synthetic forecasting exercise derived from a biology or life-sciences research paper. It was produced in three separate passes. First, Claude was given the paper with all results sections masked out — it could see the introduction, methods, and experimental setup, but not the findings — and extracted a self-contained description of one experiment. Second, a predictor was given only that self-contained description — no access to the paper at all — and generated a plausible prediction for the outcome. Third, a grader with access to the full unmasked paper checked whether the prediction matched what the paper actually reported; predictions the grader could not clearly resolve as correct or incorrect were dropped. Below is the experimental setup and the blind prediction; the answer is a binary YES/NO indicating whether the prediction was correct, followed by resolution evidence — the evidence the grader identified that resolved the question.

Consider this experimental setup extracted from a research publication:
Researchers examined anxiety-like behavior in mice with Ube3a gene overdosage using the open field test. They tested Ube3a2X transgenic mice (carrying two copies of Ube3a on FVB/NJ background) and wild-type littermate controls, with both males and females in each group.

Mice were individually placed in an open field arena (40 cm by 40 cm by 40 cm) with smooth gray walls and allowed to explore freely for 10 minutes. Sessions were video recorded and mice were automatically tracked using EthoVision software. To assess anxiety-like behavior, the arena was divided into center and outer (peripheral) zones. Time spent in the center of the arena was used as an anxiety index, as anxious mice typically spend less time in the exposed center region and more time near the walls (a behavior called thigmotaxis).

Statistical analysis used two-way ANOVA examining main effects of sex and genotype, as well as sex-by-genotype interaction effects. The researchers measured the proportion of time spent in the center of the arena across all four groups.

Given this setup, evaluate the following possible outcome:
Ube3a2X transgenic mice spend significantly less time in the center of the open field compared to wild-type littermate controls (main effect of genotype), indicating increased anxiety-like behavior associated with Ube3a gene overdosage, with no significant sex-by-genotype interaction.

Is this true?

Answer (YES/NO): NO